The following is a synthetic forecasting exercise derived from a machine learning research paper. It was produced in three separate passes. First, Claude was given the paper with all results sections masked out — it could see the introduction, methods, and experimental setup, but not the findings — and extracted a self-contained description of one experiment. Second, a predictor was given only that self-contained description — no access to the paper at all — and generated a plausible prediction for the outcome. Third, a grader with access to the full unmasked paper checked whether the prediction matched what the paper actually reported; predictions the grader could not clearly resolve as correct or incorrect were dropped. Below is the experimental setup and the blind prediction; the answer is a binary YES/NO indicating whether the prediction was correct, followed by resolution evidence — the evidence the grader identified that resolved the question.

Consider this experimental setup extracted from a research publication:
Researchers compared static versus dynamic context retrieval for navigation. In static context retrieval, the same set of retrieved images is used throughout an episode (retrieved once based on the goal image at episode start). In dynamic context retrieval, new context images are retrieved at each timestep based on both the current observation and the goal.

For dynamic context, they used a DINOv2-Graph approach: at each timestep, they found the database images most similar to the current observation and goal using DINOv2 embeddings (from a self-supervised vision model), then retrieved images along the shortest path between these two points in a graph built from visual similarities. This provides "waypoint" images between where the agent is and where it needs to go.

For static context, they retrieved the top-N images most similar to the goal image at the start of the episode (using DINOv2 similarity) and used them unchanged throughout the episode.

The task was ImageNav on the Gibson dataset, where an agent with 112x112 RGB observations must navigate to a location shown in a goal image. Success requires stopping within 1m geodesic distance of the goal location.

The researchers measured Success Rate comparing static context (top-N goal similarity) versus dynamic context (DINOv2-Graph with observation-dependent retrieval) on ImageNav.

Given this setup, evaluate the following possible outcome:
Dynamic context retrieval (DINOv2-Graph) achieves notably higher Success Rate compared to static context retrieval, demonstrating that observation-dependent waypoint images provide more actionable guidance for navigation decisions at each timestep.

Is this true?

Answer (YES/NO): YES